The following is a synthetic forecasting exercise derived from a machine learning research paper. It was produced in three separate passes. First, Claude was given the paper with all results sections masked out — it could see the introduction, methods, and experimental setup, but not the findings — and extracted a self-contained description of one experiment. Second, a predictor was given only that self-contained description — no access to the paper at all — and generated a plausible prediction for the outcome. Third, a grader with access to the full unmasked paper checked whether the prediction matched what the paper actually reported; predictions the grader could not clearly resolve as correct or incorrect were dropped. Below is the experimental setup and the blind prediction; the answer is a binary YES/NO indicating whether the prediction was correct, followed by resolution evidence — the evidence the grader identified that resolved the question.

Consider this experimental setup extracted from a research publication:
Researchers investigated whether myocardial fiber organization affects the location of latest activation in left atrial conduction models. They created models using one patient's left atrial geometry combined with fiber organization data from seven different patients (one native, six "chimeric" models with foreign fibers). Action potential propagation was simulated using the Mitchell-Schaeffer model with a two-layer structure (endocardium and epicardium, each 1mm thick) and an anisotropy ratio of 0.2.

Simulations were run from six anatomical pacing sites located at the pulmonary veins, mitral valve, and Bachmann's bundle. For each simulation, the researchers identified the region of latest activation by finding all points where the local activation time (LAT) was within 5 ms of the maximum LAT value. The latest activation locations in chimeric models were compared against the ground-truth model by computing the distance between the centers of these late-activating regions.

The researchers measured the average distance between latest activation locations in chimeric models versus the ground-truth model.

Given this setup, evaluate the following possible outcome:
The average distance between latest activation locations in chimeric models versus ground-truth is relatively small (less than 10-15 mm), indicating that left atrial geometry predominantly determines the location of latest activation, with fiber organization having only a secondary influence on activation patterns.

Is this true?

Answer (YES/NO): YES